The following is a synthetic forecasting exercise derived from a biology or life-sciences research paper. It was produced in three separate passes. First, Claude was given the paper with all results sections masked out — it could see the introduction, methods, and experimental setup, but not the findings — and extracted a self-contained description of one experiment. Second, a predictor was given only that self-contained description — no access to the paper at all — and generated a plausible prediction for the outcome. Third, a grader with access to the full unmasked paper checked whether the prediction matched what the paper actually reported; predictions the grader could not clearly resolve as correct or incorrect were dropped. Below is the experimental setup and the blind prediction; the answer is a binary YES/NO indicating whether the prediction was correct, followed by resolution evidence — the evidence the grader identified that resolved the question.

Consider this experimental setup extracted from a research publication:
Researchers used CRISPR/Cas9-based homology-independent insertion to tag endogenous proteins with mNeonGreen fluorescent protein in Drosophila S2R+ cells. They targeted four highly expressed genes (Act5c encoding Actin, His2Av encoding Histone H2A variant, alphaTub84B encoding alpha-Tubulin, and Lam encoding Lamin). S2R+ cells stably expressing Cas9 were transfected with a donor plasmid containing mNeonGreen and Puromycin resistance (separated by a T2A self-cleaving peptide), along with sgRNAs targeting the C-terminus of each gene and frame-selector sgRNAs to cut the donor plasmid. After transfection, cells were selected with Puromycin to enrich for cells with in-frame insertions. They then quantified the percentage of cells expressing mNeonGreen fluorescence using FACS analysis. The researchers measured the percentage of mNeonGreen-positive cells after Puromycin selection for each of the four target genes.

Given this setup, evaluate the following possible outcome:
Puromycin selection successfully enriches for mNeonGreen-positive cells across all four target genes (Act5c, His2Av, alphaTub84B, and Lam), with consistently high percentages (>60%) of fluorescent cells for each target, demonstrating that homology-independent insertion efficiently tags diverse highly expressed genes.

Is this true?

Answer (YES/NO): NO